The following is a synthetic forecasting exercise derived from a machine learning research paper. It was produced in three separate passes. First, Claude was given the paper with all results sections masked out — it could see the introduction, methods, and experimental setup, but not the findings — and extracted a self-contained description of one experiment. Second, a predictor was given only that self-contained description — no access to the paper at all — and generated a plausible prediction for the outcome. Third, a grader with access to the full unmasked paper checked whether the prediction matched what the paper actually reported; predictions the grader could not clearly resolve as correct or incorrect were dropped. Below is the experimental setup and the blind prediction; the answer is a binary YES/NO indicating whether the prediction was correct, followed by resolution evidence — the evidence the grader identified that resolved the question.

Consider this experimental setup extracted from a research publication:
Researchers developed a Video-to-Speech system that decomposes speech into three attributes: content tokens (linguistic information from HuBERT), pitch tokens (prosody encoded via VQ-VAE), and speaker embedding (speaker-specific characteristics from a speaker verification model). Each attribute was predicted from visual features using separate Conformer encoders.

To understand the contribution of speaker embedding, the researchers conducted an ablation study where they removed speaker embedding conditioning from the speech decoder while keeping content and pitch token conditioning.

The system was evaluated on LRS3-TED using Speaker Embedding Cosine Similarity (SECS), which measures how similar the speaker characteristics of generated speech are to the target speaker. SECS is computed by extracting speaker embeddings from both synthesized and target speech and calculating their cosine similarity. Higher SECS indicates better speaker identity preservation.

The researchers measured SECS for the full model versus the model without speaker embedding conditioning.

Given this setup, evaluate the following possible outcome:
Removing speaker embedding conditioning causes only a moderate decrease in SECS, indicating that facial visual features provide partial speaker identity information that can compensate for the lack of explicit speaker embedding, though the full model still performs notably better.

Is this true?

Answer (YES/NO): YES